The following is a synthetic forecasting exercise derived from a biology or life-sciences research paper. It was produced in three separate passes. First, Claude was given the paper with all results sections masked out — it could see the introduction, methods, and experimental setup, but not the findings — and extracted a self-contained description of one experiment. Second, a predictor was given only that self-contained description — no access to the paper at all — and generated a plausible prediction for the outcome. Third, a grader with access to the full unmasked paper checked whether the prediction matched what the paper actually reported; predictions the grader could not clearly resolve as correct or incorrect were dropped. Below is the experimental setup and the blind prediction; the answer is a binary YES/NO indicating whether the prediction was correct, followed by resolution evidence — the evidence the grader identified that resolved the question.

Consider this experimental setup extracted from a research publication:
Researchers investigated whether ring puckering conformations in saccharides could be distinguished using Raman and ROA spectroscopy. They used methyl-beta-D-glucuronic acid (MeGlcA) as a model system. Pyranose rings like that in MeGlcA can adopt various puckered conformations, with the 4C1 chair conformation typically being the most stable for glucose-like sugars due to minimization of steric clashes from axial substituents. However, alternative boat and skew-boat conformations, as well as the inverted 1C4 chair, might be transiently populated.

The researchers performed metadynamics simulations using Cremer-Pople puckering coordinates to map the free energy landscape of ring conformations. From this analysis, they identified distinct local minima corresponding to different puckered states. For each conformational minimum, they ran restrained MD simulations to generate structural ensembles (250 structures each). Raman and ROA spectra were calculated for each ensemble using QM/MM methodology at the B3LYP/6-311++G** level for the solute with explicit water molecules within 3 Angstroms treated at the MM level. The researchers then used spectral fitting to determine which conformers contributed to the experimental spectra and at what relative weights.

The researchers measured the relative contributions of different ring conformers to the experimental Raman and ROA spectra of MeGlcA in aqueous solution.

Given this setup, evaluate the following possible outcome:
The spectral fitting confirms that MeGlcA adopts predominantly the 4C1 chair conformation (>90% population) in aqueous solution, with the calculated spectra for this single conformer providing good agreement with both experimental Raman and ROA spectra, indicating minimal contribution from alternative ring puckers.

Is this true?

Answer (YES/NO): YES